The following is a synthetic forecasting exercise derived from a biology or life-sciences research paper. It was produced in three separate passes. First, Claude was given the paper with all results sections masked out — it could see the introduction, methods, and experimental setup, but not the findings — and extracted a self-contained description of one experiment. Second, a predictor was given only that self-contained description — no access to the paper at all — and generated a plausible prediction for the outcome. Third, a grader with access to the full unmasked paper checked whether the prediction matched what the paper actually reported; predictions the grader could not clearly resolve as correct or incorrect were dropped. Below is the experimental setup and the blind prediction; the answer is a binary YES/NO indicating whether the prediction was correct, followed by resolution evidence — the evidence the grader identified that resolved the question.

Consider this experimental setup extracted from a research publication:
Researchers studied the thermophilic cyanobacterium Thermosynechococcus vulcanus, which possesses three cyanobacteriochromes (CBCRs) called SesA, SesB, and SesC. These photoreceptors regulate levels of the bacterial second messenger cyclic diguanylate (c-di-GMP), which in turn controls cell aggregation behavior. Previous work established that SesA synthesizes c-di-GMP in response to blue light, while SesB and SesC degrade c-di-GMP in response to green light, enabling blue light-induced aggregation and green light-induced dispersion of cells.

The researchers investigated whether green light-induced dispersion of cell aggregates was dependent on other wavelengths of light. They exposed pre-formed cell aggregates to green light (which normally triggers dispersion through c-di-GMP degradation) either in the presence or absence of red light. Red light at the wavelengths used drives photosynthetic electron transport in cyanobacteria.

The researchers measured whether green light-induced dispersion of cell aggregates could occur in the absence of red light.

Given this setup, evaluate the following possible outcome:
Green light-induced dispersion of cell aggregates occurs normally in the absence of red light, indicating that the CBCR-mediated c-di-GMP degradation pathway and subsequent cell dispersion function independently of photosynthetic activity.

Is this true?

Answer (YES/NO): NO